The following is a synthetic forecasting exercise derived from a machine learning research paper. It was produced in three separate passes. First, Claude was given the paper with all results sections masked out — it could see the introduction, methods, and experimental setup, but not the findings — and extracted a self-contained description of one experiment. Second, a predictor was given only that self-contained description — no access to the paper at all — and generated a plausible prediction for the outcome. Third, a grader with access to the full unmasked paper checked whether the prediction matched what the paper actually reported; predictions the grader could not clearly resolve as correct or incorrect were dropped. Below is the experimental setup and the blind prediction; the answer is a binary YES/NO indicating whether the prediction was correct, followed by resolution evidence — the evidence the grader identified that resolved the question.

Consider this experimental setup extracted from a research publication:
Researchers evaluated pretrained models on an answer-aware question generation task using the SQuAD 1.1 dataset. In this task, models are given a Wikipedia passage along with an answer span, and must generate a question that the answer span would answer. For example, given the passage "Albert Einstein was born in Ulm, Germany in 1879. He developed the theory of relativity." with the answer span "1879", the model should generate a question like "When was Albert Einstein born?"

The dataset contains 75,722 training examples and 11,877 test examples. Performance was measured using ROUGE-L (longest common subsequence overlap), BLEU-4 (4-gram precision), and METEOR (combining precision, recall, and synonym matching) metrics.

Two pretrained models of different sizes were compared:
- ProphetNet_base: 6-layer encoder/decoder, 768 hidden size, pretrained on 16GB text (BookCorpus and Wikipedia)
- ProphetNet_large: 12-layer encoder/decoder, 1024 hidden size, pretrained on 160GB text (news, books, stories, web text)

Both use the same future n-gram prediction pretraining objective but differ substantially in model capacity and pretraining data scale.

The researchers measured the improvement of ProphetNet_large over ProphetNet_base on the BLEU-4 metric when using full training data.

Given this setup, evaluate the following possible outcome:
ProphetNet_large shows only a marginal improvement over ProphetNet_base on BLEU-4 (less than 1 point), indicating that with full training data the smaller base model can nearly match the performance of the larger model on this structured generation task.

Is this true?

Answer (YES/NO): NO